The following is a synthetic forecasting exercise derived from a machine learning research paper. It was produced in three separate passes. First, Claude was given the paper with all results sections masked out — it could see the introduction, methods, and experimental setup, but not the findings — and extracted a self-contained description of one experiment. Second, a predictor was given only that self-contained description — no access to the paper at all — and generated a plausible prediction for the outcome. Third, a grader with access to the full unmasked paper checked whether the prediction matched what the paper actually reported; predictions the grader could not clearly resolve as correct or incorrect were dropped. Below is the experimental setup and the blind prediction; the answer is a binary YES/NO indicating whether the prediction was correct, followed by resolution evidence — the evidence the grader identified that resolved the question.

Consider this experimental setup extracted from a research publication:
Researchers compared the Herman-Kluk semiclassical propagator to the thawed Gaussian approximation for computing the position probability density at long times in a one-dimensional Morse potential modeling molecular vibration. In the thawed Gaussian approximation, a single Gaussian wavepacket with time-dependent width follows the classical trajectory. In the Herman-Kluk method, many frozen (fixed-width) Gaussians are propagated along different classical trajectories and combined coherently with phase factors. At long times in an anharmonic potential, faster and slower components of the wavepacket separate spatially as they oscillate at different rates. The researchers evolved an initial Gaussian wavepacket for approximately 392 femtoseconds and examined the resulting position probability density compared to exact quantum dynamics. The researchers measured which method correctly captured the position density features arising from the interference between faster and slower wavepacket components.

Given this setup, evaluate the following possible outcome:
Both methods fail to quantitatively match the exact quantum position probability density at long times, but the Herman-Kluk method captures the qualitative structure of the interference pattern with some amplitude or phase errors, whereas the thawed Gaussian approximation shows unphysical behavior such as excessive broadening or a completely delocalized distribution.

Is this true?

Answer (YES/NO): NO